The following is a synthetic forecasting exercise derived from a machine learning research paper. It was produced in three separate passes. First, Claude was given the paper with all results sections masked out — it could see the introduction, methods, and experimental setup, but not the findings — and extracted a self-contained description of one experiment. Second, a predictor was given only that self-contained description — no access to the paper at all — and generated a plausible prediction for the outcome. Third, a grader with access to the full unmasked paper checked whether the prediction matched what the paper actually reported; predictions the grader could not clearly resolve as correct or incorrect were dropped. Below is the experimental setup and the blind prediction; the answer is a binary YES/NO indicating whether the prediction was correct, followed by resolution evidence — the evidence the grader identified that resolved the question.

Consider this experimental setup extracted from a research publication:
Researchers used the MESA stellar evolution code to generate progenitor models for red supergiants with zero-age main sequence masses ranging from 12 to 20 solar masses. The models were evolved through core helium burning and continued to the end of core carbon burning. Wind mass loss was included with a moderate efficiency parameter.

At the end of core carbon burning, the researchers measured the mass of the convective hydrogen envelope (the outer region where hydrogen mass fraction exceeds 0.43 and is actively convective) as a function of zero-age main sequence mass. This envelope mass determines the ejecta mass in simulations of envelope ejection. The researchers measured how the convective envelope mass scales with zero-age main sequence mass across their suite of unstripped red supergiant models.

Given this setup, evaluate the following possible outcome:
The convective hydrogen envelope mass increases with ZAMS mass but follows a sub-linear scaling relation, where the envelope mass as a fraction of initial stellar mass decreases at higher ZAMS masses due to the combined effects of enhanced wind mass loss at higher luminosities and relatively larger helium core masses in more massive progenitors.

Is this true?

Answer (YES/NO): NO